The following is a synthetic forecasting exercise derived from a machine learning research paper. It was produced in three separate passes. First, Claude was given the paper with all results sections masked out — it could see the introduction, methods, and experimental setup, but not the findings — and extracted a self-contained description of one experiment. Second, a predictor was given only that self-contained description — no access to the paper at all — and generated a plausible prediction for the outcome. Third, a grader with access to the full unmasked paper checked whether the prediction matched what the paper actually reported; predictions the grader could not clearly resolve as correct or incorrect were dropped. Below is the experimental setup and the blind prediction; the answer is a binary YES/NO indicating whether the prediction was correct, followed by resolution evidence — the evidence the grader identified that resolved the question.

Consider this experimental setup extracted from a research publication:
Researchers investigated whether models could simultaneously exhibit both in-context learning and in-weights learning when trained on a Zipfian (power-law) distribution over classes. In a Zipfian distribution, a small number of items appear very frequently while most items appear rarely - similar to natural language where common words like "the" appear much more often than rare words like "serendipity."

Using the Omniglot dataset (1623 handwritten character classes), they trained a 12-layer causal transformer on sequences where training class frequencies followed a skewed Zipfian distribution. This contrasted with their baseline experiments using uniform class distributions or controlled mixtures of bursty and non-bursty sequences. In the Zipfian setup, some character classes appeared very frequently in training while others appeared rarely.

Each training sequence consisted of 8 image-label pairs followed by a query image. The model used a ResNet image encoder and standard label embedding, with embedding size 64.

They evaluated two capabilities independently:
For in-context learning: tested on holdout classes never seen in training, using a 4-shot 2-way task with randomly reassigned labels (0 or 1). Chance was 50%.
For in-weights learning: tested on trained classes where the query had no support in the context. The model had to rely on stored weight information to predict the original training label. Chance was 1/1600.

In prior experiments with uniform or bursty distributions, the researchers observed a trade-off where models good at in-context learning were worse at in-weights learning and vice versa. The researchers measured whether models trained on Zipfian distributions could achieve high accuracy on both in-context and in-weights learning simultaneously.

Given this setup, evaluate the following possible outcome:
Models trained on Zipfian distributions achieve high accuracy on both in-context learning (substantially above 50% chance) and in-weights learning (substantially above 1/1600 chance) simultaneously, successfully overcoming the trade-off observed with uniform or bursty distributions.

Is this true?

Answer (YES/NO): YES